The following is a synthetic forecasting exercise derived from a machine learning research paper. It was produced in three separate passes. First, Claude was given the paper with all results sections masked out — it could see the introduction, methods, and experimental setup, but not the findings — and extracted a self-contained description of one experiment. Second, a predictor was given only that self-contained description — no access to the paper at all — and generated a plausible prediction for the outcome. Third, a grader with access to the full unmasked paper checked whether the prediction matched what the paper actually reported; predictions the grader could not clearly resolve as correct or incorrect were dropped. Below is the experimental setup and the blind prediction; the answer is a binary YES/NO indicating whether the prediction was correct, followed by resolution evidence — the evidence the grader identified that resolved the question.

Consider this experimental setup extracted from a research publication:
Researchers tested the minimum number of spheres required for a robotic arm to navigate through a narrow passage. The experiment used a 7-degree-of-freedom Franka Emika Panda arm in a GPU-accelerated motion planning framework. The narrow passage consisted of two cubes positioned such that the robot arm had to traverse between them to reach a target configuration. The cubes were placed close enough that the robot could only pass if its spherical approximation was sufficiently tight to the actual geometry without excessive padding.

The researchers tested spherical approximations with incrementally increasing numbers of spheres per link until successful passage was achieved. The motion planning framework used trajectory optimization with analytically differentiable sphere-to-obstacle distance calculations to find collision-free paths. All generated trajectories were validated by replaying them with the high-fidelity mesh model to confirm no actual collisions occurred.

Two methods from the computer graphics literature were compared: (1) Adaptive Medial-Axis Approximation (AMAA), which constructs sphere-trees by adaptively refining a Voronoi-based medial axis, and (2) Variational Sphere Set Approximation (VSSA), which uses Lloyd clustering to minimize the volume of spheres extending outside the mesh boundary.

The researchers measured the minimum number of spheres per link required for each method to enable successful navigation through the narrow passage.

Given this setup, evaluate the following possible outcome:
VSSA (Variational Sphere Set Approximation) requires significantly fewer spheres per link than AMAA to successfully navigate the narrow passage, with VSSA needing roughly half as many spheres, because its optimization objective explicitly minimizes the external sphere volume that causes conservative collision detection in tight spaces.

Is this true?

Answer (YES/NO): NO